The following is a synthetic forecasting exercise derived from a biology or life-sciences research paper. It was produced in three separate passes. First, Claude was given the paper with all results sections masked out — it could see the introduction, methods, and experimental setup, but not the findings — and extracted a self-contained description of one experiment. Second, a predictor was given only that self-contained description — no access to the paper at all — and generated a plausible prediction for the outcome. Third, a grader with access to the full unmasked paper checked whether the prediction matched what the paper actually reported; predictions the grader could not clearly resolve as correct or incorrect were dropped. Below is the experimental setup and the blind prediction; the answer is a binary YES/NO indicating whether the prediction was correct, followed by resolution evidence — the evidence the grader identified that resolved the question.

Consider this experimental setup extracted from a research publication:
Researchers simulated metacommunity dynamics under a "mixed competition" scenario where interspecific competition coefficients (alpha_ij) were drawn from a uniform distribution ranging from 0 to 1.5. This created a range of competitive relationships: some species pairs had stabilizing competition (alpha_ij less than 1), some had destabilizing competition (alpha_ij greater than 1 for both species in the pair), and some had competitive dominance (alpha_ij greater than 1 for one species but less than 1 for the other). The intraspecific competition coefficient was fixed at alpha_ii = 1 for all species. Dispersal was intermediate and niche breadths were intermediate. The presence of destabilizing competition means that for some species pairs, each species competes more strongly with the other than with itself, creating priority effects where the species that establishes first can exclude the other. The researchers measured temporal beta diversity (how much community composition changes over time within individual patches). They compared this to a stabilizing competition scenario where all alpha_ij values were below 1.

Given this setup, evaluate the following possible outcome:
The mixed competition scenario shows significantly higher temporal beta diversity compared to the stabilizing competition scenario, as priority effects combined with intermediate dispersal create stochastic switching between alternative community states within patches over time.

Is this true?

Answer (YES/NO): YES